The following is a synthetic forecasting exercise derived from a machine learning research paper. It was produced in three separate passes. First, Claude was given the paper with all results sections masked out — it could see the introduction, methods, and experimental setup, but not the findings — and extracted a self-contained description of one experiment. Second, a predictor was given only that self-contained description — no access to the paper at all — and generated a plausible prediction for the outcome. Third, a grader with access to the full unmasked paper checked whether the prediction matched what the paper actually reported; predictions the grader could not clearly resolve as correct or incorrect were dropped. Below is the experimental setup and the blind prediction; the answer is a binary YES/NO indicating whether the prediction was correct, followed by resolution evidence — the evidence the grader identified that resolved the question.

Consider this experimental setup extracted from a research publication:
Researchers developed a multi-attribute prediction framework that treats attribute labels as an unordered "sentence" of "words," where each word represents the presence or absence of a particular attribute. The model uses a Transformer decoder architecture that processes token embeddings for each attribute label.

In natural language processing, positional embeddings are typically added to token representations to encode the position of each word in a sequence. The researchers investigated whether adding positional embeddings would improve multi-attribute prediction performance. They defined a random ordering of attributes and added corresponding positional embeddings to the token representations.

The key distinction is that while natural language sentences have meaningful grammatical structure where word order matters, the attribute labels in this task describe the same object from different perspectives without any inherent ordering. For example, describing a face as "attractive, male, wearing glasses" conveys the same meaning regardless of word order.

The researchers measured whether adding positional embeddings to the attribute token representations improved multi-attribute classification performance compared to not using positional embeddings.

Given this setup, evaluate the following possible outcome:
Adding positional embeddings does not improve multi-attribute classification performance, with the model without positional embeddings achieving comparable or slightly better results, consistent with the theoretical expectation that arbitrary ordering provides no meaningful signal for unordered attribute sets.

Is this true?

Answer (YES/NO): YES